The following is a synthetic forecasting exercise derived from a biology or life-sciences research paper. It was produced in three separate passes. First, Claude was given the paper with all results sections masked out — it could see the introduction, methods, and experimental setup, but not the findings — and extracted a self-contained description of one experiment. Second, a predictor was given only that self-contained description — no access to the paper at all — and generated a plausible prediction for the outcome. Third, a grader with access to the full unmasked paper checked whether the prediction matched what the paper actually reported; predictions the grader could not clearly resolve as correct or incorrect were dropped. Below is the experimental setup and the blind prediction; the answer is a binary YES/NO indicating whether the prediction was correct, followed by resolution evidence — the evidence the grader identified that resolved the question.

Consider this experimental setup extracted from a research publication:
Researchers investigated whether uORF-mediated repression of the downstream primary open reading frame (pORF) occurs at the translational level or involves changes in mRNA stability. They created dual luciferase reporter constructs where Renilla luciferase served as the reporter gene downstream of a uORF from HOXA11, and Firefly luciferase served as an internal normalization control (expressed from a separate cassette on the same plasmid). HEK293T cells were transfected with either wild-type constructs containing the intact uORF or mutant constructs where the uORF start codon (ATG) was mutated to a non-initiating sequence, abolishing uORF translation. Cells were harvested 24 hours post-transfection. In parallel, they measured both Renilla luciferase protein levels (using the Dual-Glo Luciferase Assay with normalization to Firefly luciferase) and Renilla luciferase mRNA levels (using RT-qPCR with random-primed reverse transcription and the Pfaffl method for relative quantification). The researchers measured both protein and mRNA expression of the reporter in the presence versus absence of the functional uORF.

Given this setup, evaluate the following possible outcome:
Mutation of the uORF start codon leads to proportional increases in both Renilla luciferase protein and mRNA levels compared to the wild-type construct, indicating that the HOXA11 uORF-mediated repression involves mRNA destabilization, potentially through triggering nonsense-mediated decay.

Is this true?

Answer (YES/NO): NO